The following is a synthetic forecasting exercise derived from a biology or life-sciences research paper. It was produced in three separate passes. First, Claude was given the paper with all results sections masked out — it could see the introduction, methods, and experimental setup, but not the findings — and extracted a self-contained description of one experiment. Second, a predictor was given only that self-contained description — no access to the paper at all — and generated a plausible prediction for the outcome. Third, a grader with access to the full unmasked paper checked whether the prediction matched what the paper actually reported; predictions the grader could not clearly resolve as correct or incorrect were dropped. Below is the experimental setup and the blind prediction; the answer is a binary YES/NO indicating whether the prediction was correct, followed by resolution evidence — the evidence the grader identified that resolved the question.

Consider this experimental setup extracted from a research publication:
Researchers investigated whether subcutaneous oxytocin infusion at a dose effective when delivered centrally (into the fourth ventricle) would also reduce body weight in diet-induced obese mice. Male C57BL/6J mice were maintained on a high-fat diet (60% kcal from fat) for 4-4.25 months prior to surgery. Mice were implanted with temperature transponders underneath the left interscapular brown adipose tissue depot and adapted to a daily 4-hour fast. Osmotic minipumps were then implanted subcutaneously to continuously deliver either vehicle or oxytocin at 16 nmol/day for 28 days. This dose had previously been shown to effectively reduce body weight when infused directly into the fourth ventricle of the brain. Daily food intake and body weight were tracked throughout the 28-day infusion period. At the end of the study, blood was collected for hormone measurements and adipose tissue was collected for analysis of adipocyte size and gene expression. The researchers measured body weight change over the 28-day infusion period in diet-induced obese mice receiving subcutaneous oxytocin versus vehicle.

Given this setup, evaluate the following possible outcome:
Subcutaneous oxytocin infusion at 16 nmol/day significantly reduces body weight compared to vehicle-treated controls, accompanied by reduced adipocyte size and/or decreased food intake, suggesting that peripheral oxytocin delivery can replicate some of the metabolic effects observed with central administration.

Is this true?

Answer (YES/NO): NO